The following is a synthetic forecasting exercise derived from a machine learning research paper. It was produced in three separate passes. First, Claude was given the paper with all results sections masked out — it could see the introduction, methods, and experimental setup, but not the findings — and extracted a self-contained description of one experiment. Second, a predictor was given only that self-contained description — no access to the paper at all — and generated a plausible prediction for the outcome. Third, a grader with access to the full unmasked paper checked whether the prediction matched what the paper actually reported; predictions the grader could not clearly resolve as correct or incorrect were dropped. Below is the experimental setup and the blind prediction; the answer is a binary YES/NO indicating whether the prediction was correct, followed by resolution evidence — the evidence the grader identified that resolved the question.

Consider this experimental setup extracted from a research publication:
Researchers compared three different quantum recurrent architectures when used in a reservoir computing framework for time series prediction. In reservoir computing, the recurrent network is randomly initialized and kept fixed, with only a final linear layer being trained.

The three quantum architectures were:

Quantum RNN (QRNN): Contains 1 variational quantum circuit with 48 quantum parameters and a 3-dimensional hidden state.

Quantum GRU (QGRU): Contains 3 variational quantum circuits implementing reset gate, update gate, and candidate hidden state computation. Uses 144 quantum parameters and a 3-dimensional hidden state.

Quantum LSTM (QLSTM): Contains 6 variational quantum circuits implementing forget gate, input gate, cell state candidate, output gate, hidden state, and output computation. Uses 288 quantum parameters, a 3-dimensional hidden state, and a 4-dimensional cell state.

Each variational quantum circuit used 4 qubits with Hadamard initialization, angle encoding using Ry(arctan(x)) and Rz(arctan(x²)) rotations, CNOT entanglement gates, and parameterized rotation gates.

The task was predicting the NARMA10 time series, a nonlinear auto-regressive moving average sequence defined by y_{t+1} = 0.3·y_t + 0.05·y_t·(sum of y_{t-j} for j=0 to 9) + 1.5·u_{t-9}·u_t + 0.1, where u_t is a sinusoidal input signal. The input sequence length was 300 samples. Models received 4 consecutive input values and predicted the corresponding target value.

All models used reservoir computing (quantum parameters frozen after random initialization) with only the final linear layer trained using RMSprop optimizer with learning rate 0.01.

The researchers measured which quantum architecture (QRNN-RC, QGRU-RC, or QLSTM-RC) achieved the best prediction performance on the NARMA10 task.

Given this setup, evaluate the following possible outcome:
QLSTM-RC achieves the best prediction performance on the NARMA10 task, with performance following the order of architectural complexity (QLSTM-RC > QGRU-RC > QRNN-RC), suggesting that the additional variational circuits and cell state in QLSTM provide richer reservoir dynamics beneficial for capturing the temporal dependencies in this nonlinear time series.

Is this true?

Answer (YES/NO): YES